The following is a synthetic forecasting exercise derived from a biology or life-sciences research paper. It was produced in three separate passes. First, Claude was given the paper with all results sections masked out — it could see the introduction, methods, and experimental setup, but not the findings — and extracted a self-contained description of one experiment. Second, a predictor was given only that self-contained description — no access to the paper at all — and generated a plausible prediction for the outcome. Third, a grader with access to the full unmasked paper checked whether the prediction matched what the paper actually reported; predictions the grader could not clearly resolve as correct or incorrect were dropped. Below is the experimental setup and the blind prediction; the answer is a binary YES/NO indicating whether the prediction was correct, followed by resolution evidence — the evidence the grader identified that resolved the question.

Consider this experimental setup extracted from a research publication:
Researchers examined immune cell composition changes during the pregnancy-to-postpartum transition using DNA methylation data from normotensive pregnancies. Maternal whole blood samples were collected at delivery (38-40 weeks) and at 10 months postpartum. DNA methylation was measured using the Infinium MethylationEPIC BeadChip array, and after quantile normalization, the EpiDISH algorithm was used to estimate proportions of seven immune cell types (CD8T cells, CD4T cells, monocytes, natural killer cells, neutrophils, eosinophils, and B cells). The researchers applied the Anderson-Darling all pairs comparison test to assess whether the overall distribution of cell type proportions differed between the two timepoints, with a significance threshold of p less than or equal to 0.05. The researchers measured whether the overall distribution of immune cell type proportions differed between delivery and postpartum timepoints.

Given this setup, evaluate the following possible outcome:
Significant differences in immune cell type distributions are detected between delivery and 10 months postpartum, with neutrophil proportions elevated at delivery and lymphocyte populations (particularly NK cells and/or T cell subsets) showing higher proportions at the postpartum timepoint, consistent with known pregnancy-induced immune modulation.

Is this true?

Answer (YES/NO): YES